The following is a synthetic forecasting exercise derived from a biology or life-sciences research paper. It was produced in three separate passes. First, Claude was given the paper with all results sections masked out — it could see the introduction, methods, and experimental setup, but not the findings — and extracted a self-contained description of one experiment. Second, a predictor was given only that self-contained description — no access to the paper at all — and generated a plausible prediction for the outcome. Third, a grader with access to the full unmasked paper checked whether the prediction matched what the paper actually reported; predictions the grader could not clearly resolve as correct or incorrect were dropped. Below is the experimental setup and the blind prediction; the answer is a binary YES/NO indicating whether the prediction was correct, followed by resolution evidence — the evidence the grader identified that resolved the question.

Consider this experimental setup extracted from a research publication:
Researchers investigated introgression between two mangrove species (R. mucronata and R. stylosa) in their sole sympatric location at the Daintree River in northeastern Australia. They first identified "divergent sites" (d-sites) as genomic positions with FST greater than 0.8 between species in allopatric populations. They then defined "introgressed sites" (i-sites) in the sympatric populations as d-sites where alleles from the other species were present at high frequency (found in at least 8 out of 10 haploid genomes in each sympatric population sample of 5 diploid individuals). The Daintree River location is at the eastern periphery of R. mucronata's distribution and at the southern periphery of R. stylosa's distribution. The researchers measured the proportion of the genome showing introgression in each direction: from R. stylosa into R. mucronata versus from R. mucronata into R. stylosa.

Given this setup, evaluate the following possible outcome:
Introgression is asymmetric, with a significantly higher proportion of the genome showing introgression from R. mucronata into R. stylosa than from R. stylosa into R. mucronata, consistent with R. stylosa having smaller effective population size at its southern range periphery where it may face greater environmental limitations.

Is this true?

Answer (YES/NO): NO